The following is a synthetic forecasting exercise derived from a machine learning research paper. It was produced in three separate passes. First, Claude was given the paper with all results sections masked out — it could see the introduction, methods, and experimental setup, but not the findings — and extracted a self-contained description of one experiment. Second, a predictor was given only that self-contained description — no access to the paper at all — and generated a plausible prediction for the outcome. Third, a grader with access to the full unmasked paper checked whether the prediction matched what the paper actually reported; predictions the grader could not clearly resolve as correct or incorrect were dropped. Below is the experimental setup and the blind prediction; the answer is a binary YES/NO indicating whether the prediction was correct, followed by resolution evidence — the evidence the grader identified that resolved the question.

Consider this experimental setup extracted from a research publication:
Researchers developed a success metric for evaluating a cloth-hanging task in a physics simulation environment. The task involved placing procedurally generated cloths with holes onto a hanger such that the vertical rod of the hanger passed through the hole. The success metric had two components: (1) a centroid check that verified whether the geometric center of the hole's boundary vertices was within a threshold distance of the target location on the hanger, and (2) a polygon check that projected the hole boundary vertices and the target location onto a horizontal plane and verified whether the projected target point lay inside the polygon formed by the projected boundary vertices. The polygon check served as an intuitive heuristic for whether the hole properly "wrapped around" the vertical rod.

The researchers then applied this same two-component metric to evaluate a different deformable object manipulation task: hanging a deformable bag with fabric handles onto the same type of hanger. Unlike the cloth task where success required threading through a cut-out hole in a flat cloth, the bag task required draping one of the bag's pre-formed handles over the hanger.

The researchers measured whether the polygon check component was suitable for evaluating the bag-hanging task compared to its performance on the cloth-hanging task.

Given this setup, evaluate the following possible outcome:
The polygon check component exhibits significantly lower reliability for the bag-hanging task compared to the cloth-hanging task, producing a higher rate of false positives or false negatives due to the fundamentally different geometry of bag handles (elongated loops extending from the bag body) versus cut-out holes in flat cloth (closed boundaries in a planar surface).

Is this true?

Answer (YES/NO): YES